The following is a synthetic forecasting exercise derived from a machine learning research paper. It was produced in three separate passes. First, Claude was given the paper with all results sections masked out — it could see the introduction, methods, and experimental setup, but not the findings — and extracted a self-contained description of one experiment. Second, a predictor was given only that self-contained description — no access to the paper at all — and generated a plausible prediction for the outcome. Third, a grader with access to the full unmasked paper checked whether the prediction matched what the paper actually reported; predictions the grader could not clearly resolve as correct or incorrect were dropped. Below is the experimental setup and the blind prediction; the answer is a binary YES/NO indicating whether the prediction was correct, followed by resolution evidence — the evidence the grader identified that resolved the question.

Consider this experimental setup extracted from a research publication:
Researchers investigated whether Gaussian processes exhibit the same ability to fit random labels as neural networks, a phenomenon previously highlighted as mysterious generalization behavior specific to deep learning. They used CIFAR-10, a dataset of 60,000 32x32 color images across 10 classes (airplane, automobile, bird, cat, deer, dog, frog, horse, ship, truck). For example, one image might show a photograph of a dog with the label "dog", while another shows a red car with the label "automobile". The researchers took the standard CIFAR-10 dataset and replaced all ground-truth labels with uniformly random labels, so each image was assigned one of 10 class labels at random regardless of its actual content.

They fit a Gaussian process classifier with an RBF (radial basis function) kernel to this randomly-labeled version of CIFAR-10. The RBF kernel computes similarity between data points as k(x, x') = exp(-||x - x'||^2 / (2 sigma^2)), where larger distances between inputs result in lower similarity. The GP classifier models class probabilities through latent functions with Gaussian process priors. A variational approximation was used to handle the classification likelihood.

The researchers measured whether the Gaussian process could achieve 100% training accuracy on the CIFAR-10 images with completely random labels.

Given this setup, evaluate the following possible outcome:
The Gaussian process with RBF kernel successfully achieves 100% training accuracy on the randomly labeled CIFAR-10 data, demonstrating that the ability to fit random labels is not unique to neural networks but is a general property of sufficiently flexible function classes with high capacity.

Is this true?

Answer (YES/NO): YES